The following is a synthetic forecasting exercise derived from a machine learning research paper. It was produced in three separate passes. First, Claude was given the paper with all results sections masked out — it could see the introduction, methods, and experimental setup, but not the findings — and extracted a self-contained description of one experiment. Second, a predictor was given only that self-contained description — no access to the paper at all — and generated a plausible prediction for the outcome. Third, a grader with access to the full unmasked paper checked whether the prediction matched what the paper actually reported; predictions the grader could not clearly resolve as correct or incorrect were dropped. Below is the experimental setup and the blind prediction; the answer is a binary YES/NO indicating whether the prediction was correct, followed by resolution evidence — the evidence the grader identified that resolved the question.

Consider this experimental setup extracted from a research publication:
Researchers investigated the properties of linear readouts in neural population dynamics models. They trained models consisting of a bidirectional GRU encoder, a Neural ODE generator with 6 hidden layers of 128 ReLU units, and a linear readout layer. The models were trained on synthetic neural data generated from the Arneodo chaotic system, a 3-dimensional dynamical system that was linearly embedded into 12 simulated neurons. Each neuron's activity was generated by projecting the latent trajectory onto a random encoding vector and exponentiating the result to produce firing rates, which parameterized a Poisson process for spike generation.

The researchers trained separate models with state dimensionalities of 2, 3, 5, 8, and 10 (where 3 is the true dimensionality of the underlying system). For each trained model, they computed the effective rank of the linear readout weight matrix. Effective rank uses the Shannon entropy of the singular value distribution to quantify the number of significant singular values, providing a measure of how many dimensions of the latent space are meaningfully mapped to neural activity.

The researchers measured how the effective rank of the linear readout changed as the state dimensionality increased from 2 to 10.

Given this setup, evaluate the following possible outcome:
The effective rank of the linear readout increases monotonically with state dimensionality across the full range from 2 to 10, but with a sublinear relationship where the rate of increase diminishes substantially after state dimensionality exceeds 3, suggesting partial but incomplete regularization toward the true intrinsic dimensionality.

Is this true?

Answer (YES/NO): NO